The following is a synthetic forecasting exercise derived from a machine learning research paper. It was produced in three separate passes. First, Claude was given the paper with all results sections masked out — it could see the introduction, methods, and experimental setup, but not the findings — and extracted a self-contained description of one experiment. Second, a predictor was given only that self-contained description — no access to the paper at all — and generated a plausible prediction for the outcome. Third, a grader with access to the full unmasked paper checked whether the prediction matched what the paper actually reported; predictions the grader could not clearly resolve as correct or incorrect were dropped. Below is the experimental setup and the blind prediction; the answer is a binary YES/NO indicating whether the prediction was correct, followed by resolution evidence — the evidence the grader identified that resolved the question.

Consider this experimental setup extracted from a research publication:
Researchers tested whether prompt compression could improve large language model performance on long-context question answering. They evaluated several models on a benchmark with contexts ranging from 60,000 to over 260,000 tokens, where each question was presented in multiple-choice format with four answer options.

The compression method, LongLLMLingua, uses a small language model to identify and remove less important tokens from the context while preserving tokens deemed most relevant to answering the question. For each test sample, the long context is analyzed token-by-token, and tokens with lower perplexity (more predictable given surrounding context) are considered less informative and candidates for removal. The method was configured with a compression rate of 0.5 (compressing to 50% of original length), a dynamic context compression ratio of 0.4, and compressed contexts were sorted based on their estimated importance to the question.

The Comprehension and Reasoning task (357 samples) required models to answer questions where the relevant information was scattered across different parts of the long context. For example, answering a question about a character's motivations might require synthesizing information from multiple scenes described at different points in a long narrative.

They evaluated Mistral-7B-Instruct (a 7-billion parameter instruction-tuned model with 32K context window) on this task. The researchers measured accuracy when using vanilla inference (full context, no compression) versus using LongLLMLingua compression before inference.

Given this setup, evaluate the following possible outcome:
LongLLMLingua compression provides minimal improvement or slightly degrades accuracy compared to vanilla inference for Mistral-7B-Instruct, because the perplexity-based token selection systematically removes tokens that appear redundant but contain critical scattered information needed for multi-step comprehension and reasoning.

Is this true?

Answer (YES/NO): NO